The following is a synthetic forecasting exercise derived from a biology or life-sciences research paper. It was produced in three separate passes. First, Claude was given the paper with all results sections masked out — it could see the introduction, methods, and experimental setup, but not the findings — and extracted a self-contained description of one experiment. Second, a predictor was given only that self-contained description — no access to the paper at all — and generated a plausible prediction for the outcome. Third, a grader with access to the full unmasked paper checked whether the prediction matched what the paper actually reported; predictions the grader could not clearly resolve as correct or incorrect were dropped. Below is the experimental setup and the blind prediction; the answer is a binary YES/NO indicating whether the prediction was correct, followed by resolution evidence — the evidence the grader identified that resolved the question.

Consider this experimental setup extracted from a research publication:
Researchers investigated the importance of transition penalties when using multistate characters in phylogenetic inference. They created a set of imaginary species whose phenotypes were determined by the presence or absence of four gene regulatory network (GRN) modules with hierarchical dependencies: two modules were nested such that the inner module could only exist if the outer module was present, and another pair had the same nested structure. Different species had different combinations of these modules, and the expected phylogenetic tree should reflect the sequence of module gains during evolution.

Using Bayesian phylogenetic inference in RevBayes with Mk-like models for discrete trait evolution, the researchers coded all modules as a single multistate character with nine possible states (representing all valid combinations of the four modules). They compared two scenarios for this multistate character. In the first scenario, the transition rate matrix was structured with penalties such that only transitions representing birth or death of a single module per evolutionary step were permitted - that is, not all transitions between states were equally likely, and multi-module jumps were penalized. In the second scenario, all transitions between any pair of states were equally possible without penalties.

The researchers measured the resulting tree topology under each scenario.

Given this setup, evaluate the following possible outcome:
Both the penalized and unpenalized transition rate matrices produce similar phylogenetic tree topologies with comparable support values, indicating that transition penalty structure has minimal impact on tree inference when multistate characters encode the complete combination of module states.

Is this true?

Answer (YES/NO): NO